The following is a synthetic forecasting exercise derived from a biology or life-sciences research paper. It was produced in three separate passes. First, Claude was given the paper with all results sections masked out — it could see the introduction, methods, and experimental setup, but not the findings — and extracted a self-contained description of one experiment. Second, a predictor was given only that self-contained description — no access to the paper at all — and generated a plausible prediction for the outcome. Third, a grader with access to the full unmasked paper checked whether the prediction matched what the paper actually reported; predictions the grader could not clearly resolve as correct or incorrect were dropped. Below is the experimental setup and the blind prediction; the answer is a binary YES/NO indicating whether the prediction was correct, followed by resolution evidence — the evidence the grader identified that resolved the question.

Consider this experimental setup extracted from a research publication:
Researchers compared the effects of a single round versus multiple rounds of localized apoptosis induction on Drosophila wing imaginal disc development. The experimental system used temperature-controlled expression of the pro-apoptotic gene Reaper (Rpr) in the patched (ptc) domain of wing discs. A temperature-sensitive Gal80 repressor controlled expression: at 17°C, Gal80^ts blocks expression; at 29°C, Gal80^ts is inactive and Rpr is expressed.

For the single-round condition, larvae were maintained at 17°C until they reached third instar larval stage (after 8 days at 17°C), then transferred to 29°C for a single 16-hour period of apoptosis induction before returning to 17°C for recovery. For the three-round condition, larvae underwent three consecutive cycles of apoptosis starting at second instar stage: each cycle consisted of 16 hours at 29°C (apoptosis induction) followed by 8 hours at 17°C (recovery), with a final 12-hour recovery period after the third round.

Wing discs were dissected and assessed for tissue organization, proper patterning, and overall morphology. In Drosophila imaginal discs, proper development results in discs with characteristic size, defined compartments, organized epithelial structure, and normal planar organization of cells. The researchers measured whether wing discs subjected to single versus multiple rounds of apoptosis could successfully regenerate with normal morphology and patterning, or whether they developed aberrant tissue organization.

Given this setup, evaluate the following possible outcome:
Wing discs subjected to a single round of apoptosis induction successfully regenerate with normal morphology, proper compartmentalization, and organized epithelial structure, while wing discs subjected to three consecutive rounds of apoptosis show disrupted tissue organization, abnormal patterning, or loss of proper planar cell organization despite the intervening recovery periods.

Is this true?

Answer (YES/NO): YES